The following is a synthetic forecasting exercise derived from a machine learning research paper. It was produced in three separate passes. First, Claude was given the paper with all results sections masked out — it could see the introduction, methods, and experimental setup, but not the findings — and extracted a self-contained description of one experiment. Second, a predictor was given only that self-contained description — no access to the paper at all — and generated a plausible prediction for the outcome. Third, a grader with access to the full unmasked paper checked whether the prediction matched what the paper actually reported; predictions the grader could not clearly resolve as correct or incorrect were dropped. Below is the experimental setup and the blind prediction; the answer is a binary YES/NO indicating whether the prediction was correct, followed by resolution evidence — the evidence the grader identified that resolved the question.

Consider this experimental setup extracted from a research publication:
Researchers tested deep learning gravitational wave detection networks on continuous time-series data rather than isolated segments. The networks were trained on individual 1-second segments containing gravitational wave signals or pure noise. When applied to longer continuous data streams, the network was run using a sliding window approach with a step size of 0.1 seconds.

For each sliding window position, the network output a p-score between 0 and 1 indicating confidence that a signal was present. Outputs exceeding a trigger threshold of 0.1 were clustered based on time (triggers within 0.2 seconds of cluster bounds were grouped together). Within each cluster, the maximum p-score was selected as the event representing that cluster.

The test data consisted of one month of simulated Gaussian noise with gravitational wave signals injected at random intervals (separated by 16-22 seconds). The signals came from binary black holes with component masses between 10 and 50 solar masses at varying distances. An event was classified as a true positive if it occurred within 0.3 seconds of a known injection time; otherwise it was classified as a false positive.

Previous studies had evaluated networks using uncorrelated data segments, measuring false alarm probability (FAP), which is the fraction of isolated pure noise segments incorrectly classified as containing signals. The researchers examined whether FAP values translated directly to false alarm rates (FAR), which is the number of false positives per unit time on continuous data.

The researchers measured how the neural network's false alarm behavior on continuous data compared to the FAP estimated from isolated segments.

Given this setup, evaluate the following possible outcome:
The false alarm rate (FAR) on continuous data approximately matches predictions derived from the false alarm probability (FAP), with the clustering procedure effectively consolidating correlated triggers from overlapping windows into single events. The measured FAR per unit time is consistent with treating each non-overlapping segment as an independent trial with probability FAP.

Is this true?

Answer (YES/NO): NO